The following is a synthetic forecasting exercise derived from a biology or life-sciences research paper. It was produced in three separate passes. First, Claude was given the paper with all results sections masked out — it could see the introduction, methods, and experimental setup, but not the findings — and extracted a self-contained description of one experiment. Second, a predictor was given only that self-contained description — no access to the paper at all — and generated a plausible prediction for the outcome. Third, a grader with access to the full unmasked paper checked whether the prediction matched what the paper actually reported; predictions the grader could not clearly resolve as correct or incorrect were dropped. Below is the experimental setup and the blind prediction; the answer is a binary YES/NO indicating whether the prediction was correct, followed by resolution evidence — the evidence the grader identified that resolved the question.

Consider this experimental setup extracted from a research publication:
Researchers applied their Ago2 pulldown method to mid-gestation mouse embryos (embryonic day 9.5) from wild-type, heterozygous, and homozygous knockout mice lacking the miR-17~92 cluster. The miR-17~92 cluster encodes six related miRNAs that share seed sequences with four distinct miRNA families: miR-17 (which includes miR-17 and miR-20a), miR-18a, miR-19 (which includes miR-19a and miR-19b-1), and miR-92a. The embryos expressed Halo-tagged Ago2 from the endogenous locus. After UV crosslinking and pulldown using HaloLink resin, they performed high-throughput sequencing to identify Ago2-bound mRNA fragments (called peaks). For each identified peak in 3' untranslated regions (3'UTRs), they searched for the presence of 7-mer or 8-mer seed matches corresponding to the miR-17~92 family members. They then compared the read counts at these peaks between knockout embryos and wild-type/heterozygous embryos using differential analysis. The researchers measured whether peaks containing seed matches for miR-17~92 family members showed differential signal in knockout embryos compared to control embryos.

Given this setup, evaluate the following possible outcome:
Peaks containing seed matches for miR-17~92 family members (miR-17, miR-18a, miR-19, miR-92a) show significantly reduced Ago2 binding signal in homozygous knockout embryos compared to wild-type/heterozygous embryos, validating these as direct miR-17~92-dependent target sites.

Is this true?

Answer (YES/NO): YES